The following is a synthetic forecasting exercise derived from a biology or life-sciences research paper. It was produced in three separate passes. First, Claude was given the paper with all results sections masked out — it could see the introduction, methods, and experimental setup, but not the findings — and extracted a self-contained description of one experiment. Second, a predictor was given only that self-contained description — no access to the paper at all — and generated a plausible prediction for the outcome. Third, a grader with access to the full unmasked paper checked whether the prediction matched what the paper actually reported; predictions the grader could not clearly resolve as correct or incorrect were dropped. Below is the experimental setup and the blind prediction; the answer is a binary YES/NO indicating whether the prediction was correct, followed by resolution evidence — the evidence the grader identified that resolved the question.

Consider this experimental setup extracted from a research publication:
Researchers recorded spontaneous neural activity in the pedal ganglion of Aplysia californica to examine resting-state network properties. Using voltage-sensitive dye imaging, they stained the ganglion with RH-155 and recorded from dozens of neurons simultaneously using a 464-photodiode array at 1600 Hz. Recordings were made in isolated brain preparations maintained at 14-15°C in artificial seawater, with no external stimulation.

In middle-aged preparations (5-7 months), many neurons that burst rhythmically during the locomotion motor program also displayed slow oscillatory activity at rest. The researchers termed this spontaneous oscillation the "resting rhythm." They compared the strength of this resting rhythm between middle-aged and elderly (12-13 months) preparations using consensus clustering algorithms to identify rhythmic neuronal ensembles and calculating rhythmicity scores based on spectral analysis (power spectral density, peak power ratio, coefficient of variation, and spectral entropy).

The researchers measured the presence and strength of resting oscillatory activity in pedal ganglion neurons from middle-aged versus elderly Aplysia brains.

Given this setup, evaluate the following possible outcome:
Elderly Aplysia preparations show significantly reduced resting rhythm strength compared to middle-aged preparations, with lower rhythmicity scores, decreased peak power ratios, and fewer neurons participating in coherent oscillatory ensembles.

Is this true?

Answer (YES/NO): NO